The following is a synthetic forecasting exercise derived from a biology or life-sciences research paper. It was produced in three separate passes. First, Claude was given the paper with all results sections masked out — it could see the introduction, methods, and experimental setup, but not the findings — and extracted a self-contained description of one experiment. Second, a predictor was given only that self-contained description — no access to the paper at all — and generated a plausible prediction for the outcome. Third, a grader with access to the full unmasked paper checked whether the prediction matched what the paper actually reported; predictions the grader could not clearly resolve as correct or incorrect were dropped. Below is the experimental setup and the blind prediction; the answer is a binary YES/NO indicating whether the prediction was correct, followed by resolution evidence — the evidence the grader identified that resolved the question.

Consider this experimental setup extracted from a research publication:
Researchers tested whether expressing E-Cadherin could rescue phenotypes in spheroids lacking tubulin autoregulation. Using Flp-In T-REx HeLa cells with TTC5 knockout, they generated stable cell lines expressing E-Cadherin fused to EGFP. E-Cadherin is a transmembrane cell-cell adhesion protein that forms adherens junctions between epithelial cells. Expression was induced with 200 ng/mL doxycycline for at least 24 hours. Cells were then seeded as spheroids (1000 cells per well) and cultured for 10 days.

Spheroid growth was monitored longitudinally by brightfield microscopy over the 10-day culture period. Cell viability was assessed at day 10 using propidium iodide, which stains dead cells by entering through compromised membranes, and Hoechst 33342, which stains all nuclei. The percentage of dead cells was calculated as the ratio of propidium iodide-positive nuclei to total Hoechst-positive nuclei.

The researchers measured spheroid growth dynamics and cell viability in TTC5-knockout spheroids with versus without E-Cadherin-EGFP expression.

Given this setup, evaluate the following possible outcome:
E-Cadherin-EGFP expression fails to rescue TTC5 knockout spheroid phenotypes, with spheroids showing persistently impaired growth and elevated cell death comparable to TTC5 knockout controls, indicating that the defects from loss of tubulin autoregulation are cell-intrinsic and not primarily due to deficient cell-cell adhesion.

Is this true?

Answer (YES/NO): NO